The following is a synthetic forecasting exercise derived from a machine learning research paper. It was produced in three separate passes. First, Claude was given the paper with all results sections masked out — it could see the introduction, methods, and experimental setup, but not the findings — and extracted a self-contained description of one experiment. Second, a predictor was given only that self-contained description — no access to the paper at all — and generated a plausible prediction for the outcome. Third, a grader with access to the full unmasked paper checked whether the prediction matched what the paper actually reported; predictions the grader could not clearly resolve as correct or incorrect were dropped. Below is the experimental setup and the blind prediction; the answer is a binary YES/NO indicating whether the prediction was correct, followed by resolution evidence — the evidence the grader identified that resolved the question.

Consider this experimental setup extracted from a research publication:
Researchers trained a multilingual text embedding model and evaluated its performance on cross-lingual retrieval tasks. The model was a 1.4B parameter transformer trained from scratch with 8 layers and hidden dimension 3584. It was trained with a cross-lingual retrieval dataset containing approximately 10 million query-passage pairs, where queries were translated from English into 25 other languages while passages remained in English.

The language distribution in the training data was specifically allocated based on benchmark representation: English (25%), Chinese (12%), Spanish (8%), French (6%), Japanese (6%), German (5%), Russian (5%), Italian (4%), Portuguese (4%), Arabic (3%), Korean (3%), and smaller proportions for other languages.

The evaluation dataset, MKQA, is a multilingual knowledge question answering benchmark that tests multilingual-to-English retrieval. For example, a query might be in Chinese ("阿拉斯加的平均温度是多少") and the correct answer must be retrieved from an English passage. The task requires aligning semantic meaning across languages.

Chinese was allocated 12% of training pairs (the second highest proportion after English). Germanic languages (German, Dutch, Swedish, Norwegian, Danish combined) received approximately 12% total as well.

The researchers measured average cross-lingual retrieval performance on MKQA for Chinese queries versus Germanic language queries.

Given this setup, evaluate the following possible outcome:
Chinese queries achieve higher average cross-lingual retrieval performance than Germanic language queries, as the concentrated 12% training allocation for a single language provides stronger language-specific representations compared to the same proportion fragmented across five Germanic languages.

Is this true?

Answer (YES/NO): NO